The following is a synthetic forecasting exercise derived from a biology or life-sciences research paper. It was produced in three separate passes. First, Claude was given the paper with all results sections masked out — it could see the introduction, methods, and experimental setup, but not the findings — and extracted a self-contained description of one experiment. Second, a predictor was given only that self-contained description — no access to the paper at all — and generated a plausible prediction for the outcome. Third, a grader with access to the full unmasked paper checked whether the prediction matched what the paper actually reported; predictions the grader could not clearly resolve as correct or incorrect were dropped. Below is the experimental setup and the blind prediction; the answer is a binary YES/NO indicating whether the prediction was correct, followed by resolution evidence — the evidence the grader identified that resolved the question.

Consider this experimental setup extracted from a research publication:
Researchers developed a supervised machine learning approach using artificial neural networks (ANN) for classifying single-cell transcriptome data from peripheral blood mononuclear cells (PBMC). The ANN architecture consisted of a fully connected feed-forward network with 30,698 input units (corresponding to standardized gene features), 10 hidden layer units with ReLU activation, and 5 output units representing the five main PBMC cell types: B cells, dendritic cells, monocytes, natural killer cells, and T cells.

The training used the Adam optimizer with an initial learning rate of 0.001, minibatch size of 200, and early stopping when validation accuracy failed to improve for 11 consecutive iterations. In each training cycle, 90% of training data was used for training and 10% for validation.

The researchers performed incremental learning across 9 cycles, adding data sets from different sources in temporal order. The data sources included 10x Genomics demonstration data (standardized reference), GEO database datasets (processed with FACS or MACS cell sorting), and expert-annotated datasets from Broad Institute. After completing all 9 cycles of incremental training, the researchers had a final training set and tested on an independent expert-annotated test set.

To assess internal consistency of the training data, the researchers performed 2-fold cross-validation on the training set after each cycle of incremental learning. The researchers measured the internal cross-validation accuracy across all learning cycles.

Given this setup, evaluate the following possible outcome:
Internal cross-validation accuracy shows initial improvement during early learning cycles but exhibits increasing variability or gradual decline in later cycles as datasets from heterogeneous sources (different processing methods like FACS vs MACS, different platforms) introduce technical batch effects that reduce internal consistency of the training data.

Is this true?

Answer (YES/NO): NO